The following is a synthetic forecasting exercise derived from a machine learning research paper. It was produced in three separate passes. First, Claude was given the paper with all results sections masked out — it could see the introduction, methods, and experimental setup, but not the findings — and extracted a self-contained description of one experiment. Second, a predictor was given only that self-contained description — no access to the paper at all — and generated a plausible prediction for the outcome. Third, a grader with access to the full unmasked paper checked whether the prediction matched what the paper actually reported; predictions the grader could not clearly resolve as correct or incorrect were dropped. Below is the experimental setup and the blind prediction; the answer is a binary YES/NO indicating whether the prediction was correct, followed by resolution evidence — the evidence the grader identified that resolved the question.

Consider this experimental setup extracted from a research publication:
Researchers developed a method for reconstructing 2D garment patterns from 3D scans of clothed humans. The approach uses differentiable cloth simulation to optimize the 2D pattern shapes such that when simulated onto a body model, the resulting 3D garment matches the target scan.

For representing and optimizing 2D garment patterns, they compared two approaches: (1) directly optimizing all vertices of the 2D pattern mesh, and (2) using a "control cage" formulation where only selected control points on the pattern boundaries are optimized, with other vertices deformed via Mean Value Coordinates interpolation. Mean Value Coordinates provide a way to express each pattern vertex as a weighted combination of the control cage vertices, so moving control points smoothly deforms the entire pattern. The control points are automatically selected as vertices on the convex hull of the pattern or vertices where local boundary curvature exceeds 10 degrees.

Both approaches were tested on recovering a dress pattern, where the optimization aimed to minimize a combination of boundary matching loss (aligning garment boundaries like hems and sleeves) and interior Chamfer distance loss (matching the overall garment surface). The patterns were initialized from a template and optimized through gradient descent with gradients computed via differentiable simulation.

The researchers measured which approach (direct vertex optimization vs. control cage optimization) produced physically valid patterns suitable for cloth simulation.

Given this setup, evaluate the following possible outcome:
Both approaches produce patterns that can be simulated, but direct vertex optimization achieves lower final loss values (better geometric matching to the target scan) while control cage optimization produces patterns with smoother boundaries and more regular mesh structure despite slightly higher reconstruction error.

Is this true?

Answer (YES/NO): NO